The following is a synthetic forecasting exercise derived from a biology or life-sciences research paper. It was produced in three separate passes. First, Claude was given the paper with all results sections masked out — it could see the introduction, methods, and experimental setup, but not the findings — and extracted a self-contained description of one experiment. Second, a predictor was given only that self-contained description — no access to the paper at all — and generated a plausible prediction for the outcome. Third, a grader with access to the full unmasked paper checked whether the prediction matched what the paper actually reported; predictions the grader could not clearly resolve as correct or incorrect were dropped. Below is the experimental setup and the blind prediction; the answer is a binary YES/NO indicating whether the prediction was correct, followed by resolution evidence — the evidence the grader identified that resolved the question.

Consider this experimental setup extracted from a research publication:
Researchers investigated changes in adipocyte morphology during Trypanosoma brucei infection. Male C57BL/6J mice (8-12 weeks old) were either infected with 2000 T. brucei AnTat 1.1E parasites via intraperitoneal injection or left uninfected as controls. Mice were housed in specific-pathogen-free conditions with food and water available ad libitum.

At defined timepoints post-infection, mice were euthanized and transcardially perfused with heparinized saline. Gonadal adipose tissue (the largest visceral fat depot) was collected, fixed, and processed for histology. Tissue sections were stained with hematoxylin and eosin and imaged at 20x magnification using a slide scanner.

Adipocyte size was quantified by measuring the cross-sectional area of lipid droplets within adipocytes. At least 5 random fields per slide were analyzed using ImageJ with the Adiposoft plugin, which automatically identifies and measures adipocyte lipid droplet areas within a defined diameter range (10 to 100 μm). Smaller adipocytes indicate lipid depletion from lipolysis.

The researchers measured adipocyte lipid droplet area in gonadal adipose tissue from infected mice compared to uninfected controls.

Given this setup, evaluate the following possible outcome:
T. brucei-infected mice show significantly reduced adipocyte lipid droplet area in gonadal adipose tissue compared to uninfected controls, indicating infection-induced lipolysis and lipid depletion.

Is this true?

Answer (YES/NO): YES